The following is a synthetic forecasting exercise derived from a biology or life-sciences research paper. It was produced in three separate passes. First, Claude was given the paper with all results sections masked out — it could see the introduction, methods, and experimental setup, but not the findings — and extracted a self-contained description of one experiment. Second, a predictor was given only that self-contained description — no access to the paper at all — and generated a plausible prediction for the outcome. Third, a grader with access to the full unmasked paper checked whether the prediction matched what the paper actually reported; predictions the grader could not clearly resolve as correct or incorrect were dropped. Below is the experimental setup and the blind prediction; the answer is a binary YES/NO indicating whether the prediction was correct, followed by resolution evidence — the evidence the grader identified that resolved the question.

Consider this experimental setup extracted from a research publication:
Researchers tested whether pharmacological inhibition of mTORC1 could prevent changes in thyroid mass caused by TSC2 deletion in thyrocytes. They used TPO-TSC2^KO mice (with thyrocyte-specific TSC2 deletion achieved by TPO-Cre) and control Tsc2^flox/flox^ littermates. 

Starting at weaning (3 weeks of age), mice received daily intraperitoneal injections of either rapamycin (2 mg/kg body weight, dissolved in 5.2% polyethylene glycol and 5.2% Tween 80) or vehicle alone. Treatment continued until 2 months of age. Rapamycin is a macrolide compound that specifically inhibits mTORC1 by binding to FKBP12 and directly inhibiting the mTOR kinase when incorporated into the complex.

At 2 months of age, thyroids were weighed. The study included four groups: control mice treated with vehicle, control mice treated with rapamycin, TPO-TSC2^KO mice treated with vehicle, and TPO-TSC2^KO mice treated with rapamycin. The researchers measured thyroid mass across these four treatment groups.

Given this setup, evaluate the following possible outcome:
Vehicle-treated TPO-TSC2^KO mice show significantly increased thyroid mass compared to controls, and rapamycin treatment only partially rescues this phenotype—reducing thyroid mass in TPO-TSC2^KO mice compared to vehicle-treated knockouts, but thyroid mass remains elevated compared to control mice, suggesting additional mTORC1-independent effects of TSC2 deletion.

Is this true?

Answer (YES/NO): NO